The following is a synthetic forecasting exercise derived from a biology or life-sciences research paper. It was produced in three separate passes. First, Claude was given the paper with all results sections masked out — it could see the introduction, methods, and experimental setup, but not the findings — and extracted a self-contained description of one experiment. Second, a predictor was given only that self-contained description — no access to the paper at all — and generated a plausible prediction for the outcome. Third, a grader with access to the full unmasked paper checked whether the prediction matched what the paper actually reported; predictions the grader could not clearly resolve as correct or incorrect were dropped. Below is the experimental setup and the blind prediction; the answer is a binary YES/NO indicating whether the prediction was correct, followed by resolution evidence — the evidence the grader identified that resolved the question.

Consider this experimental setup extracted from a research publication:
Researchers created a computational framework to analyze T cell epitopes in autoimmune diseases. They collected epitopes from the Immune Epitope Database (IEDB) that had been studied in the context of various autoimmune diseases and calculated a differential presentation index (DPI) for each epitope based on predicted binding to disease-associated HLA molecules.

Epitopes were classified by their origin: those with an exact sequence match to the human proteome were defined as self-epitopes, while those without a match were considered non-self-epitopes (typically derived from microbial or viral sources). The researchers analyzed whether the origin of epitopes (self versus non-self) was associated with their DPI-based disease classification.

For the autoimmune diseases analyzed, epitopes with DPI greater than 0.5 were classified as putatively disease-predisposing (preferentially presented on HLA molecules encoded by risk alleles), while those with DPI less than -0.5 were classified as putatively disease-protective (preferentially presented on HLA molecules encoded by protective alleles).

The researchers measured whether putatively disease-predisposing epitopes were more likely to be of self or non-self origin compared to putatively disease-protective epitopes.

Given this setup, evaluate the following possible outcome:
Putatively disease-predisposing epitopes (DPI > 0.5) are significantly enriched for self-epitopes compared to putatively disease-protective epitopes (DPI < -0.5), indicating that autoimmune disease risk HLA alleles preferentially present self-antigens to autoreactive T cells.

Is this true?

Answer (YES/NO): NO